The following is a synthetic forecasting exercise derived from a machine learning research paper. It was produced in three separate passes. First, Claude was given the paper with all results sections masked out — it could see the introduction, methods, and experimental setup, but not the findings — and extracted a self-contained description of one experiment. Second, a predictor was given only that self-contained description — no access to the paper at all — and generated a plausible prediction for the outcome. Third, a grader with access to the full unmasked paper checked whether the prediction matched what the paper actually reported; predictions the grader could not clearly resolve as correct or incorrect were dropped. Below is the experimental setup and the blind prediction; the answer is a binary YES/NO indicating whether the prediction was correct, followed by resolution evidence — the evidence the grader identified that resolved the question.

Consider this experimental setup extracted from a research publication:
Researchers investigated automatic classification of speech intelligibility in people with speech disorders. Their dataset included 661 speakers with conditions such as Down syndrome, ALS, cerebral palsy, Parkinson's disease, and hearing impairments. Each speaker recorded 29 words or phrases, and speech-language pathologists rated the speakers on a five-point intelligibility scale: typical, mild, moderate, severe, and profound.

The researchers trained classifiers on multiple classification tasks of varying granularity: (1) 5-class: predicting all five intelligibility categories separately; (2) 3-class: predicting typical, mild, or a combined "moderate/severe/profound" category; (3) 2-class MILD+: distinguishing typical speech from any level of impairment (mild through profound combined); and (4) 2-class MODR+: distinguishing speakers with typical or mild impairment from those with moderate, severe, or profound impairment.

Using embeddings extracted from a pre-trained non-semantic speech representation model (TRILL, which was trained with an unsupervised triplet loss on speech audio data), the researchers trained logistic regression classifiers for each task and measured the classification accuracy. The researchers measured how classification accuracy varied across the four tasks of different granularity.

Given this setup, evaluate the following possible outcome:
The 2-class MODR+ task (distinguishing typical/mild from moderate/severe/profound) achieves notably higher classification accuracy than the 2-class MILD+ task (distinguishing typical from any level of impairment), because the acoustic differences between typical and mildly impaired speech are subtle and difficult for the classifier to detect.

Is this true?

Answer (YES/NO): NO